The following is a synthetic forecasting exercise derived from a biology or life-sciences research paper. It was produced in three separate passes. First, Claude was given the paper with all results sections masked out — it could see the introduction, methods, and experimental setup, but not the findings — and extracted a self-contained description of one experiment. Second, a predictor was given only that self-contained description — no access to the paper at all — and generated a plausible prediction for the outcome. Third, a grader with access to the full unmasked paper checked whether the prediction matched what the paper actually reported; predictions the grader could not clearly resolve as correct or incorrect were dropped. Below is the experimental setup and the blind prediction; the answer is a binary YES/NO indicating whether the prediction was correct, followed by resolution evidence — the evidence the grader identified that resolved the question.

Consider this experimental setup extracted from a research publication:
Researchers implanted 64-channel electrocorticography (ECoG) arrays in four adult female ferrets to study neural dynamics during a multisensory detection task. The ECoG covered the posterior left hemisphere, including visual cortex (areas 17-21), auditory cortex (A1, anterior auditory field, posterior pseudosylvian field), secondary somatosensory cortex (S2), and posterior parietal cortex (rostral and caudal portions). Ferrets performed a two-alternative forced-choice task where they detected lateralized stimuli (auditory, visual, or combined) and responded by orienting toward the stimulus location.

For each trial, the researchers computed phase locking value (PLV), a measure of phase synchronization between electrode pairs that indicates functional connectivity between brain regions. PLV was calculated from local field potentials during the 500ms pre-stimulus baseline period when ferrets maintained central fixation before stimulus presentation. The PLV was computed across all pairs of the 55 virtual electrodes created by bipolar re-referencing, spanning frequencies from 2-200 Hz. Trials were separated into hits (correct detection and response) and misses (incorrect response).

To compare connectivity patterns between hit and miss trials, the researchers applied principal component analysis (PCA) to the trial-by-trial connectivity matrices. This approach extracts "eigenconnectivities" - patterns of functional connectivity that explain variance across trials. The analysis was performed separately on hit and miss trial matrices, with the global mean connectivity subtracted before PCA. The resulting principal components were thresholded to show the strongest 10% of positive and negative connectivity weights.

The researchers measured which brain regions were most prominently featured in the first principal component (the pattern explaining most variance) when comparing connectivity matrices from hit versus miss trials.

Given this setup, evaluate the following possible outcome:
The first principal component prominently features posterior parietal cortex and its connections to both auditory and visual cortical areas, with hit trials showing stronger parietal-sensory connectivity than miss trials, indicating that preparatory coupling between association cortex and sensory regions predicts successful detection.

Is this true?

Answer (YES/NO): NO